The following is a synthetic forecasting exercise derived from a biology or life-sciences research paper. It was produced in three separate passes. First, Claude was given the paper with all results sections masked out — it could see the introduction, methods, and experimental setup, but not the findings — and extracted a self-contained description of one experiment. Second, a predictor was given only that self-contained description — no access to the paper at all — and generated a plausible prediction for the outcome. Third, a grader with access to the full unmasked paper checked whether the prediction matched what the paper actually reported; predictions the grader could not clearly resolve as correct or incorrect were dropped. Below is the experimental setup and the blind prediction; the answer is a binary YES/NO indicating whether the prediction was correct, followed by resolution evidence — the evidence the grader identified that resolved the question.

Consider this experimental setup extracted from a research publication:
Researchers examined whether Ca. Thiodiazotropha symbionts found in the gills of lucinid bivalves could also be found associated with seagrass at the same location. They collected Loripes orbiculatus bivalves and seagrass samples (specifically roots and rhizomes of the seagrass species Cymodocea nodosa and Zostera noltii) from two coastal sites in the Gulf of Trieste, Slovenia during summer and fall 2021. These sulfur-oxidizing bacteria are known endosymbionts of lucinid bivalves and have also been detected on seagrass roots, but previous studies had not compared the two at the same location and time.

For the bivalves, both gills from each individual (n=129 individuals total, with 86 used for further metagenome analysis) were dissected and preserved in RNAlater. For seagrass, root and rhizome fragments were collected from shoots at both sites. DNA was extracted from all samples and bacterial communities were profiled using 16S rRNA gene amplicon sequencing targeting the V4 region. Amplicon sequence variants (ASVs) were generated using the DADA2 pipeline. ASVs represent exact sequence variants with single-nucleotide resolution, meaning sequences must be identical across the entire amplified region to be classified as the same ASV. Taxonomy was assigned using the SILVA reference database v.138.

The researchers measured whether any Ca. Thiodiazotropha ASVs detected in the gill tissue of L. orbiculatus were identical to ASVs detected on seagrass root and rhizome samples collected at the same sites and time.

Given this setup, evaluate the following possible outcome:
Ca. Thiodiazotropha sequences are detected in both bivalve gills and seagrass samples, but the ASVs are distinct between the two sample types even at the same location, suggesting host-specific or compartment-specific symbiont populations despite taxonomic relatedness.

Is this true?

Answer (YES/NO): NO